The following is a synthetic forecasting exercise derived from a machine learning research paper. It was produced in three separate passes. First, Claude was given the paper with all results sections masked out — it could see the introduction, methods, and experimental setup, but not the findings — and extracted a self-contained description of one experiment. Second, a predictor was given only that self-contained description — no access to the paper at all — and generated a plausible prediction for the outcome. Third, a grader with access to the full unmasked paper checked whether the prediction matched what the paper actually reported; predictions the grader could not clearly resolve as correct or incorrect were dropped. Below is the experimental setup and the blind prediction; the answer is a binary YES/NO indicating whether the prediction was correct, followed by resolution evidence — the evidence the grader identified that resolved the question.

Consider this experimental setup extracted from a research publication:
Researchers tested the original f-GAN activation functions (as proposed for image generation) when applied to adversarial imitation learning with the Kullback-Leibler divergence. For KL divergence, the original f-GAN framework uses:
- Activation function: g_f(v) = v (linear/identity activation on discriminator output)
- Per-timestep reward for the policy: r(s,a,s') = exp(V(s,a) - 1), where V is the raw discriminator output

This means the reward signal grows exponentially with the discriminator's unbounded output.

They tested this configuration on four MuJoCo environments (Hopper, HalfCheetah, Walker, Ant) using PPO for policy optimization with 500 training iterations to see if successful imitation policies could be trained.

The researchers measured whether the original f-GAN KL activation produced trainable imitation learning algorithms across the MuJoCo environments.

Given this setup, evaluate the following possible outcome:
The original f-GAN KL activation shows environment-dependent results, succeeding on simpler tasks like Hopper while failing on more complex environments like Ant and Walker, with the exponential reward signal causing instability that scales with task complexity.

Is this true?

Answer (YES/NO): NO